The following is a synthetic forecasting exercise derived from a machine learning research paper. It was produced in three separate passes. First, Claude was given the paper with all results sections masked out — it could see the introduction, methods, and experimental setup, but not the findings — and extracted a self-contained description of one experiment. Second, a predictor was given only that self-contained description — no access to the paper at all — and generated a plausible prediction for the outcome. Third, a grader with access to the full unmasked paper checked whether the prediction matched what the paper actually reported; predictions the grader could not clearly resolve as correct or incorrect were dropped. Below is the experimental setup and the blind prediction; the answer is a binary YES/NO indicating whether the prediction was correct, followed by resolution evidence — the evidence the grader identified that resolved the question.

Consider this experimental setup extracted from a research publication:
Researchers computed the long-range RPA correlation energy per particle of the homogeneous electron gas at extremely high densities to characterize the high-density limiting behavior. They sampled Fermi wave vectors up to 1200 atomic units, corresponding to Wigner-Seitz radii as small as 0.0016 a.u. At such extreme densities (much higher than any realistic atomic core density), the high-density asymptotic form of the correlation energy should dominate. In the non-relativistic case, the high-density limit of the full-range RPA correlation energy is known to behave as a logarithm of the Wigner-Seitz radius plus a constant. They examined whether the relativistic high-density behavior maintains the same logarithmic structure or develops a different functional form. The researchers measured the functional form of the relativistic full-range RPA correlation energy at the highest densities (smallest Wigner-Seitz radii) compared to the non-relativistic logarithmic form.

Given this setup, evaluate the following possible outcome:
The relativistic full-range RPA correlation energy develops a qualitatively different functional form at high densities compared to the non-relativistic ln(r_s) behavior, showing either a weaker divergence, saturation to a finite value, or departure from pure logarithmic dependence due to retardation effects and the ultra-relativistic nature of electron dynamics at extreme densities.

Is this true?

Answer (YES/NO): YES